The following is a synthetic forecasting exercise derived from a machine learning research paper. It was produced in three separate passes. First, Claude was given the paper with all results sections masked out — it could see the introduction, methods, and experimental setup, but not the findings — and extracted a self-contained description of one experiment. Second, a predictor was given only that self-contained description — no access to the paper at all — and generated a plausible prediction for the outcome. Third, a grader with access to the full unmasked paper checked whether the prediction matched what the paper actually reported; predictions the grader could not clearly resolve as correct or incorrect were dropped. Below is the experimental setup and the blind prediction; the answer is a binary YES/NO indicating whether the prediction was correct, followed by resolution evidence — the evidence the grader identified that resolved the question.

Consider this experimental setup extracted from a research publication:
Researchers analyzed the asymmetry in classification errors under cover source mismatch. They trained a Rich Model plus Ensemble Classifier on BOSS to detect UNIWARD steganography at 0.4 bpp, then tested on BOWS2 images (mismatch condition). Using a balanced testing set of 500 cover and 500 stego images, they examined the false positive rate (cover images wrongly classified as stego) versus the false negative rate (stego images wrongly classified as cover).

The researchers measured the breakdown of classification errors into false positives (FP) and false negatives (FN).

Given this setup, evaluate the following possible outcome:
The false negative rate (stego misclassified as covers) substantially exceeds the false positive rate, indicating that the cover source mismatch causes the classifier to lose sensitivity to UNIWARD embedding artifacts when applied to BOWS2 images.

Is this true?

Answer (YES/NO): NO